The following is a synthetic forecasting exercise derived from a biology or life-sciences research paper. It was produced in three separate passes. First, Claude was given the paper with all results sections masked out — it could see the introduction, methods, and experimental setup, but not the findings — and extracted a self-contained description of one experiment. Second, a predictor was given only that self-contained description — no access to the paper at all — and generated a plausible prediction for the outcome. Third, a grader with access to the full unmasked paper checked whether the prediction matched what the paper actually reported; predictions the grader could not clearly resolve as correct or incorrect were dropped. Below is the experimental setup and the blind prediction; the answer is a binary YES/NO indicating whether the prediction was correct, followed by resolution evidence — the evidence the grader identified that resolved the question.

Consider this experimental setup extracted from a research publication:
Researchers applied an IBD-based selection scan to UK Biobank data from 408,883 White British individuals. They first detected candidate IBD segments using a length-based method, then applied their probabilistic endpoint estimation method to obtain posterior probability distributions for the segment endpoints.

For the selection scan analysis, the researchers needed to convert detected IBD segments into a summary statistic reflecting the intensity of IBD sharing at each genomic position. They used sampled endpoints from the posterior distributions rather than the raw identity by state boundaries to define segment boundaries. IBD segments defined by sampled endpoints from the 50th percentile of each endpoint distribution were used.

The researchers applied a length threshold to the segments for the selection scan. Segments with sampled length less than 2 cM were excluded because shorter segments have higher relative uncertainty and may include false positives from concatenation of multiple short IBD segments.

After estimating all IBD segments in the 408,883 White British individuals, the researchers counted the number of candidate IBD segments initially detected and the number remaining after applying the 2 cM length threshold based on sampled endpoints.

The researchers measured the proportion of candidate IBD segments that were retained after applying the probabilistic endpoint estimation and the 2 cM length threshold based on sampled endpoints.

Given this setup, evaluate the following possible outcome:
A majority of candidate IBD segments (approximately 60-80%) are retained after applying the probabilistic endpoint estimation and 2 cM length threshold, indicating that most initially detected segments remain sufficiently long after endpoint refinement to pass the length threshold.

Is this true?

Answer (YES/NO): YES